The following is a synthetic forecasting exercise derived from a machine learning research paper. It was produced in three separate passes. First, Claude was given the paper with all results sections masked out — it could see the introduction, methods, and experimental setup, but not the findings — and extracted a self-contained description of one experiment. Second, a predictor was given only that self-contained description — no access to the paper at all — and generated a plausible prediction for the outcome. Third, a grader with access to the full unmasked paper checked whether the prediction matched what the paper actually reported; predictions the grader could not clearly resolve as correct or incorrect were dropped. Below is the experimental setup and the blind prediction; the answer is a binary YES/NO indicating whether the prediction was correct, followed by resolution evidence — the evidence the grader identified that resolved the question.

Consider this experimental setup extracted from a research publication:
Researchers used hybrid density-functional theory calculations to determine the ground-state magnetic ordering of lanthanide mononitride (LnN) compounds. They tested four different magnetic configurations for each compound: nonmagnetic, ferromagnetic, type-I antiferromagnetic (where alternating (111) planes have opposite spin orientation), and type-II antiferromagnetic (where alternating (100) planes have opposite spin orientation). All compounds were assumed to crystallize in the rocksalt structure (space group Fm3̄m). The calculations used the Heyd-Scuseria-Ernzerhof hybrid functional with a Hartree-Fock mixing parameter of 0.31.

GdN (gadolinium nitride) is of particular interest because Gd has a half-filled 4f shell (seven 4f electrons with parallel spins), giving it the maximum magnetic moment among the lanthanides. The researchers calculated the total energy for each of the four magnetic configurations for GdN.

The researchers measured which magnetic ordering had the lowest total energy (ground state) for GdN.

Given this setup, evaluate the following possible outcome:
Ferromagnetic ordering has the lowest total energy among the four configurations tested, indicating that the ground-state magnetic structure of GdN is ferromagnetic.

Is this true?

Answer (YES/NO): YES